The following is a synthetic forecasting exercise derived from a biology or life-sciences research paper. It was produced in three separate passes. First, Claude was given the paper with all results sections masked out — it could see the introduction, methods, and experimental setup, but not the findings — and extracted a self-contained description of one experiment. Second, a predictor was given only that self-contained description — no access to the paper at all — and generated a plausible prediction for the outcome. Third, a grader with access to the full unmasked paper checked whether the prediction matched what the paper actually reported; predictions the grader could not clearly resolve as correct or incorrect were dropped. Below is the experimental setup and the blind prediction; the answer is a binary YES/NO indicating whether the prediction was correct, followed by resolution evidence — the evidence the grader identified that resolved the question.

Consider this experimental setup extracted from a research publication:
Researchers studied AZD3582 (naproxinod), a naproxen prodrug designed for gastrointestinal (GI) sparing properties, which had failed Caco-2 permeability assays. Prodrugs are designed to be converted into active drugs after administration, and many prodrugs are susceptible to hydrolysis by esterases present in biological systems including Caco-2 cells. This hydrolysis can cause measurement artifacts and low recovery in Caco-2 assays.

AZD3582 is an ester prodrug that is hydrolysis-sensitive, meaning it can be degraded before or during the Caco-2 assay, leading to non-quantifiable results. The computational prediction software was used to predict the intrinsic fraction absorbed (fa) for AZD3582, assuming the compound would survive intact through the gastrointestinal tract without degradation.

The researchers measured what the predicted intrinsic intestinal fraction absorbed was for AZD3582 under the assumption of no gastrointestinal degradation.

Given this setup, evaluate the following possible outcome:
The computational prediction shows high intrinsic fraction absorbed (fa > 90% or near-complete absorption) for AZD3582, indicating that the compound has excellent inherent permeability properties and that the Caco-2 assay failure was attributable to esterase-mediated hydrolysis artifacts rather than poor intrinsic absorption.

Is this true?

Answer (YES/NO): YES